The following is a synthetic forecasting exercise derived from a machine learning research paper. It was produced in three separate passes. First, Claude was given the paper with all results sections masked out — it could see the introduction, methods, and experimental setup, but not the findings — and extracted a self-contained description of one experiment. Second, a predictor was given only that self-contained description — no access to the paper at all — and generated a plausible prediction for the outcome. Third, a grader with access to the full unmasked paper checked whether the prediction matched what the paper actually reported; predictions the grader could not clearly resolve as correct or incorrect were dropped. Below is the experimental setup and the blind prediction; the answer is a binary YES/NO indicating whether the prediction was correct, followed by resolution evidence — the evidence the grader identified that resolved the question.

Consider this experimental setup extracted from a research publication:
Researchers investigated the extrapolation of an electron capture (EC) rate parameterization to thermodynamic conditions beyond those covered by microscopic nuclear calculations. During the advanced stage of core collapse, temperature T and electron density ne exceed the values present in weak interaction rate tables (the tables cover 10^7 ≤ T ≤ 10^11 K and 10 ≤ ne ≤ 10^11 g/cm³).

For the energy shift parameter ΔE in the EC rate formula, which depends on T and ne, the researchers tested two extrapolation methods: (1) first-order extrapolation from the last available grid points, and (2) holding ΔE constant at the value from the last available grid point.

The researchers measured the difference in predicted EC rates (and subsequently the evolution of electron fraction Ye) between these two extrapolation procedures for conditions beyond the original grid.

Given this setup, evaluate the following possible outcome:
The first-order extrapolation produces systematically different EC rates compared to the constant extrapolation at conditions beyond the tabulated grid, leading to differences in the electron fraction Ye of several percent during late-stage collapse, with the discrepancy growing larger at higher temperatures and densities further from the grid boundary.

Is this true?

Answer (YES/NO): NO